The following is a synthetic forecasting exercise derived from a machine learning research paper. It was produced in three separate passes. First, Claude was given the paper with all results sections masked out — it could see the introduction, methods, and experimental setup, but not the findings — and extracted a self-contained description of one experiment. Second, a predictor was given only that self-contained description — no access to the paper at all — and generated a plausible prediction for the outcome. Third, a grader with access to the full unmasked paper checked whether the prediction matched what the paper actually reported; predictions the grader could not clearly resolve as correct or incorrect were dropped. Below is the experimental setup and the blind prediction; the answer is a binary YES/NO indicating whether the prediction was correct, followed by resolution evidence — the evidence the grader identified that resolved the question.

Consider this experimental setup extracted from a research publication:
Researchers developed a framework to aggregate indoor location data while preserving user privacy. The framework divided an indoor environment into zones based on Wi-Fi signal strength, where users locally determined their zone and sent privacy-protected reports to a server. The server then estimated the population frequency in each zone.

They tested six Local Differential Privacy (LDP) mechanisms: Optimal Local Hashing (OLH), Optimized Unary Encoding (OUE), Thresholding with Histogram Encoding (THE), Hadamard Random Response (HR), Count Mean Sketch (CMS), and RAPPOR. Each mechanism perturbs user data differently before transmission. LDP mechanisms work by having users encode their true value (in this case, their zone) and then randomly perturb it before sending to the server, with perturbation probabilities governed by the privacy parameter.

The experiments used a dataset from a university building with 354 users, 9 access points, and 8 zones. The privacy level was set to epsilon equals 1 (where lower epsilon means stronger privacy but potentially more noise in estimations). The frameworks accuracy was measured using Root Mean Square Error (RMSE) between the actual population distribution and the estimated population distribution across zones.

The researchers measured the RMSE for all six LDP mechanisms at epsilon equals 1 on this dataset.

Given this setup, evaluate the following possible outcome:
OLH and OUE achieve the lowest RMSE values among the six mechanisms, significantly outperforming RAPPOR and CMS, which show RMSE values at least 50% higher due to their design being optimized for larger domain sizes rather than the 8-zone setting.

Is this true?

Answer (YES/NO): NO